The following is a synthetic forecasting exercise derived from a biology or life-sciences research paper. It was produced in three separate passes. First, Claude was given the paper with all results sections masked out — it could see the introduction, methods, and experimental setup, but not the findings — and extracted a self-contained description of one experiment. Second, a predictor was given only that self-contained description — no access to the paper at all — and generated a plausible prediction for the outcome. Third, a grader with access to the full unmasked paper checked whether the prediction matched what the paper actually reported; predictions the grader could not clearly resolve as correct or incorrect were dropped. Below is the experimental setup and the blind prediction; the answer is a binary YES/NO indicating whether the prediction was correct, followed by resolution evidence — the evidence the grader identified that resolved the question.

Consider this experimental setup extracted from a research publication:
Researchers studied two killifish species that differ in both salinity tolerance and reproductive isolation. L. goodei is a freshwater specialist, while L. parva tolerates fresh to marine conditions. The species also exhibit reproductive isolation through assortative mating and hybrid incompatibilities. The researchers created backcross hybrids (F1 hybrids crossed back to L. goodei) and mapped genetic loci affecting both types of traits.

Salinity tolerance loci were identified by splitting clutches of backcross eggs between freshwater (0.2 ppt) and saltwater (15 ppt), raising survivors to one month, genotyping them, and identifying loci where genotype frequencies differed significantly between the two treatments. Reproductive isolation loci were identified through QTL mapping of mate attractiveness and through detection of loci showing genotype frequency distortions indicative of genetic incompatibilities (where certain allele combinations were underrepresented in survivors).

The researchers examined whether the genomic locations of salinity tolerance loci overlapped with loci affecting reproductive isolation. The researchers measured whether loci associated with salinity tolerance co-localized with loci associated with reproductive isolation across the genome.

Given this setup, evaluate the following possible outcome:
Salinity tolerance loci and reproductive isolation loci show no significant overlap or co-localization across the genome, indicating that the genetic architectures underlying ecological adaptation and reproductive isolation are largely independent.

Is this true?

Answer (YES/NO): YES